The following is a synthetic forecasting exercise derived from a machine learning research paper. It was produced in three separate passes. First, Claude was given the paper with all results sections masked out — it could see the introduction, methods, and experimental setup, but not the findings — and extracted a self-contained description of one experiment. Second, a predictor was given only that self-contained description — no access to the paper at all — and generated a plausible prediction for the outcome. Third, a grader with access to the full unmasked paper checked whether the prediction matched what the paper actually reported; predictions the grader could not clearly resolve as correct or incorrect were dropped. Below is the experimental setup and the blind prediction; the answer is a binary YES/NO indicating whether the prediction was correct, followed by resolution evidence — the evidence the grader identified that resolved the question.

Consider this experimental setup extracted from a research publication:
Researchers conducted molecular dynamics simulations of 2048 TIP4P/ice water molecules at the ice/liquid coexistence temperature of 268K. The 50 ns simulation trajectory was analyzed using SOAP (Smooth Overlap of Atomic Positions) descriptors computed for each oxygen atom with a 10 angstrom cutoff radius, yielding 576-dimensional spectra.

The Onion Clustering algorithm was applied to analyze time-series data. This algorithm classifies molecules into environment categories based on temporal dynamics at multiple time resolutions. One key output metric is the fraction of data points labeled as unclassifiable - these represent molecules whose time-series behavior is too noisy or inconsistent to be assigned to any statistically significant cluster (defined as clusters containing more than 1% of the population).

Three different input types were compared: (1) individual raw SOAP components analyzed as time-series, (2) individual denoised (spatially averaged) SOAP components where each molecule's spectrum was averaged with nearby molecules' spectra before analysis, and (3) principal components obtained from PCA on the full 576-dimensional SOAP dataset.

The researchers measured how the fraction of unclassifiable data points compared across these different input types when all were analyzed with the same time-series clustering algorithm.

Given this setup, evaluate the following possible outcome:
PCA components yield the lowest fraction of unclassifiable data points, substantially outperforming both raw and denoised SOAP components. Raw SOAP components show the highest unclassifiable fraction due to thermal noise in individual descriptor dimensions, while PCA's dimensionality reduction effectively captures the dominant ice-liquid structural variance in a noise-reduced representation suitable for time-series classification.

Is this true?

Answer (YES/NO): NO